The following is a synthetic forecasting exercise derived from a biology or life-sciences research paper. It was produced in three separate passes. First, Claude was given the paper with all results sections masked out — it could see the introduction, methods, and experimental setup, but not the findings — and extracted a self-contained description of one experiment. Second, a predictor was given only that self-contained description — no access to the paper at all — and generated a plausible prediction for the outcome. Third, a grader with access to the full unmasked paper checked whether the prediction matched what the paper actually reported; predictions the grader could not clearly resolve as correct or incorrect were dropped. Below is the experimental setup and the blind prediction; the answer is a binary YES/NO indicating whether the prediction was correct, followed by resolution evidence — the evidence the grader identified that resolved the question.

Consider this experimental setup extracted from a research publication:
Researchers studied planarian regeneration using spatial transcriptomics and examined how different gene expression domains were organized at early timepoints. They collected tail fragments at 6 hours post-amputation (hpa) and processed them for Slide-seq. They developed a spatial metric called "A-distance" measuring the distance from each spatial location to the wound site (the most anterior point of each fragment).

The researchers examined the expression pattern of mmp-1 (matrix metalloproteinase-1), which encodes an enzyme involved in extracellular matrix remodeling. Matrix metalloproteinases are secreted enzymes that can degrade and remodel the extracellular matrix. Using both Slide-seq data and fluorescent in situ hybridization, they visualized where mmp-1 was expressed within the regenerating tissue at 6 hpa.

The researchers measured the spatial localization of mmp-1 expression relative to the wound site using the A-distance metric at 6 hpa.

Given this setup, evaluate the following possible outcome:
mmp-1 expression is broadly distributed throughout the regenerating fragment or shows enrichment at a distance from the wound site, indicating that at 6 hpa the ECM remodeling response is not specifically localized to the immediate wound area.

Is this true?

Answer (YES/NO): NO